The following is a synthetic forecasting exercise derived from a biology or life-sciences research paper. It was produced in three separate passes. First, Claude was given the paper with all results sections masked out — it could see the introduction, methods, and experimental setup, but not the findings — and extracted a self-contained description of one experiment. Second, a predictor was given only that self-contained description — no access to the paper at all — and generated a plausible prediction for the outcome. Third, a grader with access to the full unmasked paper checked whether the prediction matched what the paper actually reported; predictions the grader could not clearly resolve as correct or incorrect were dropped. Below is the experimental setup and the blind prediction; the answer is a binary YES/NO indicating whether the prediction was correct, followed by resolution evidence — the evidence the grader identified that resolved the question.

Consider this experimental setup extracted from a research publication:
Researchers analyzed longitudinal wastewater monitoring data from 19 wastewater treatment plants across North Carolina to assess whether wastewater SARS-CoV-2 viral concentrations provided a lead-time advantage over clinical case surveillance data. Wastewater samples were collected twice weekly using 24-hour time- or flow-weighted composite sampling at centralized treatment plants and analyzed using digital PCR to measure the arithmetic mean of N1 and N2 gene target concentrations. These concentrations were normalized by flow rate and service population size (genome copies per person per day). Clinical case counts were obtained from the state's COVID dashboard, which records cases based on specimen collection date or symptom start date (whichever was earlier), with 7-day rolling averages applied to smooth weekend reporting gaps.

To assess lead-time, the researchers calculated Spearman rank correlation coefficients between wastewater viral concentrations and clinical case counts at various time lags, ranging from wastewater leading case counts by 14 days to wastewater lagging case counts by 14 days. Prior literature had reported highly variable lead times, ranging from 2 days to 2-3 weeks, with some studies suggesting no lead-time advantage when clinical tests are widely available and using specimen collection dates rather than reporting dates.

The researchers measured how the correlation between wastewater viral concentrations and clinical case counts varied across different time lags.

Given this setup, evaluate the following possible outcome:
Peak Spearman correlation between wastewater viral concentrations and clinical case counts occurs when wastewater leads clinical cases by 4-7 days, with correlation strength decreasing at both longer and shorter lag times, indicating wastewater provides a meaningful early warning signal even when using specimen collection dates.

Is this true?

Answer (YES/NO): YES